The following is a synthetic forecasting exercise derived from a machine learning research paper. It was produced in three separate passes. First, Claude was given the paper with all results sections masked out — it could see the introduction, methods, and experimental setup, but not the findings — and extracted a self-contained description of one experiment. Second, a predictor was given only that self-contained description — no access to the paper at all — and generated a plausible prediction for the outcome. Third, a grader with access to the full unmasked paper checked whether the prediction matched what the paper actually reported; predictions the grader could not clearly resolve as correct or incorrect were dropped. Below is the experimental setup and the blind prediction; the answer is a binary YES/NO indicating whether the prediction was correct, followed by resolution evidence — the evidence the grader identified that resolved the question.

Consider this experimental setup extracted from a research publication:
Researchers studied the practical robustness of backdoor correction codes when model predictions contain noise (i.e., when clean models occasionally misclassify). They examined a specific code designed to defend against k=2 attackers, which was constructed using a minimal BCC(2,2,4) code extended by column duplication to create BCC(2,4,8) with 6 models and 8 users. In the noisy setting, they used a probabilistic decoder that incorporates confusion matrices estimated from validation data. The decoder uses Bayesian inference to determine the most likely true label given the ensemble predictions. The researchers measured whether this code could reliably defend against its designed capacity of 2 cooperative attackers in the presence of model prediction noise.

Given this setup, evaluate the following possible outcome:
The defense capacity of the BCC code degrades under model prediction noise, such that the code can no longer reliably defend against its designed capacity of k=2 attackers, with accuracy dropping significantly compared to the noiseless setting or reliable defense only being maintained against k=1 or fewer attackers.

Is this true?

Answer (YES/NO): YES